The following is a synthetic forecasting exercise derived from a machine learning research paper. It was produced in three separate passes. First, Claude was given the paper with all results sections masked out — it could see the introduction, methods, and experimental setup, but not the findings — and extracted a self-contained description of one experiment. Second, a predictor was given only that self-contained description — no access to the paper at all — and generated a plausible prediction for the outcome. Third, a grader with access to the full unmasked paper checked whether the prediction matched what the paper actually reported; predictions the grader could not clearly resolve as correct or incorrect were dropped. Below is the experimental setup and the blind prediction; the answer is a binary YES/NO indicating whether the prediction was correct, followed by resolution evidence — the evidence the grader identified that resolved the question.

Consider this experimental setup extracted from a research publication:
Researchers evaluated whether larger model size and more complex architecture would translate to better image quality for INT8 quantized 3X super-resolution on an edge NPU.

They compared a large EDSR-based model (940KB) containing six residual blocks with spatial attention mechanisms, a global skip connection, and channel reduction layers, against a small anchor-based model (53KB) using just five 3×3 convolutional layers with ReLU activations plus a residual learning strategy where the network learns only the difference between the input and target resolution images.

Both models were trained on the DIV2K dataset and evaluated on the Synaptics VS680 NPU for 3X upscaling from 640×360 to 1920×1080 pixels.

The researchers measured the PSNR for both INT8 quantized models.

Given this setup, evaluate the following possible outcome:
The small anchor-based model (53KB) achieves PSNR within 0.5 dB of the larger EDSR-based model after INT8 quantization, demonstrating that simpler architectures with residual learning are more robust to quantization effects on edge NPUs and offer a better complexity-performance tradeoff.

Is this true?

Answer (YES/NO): NO